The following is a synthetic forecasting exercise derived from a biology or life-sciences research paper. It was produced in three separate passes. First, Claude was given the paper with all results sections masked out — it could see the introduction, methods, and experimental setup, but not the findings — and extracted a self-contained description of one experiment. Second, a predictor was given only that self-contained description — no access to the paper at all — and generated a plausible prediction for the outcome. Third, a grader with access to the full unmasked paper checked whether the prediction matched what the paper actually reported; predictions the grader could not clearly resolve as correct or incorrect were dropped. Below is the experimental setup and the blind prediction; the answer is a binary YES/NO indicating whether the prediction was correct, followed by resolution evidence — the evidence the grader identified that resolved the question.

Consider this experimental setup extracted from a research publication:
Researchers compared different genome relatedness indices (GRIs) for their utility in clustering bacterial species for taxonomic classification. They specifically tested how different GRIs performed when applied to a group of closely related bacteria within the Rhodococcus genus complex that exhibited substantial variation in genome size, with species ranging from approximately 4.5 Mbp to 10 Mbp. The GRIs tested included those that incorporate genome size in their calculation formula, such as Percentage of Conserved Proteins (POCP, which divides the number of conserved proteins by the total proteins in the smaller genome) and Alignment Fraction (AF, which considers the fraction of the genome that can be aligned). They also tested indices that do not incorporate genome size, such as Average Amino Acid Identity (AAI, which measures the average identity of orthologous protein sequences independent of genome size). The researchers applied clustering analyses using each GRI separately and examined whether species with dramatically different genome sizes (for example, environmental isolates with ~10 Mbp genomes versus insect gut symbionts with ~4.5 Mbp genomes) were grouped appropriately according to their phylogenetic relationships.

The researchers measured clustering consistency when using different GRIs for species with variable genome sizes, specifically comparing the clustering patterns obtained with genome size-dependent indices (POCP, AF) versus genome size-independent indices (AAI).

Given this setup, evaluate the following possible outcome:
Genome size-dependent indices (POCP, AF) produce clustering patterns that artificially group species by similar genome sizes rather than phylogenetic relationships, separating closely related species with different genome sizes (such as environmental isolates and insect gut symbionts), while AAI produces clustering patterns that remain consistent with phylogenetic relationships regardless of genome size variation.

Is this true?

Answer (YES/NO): NO